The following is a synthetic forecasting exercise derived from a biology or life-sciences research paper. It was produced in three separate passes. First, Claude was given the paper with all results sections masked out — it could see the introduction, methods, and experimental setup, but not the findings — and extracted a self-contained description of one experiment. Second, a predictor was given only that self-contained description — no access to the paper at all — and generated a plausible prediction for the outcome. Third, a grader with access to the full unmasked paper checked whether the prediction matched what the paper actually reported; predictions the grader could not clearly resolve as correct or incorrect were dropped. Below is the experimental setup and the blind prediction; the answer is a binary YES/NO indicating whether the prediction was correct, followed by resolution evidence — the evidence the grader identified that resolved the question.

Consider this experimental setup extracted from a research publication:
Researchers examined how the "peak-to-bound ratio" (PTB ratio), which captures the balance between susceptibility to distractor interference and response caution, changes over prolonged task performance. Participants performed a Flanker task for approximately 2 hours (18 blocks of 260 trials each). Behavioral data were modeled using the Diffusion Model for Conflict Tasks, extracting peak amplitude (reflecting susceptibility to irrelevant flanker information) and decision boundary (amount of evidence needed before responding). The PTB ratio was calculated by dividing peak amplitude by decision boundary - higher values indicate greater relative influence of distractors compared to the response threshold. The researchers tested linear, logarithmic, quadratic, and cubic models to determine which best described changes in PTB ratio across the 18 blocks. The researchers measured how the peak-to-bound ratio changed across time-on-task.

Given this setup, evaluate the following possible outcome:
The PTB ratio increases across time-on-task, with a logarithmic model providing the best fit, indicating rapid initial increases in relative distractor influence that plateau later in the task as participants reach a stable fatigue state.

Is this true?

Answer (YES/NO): NO